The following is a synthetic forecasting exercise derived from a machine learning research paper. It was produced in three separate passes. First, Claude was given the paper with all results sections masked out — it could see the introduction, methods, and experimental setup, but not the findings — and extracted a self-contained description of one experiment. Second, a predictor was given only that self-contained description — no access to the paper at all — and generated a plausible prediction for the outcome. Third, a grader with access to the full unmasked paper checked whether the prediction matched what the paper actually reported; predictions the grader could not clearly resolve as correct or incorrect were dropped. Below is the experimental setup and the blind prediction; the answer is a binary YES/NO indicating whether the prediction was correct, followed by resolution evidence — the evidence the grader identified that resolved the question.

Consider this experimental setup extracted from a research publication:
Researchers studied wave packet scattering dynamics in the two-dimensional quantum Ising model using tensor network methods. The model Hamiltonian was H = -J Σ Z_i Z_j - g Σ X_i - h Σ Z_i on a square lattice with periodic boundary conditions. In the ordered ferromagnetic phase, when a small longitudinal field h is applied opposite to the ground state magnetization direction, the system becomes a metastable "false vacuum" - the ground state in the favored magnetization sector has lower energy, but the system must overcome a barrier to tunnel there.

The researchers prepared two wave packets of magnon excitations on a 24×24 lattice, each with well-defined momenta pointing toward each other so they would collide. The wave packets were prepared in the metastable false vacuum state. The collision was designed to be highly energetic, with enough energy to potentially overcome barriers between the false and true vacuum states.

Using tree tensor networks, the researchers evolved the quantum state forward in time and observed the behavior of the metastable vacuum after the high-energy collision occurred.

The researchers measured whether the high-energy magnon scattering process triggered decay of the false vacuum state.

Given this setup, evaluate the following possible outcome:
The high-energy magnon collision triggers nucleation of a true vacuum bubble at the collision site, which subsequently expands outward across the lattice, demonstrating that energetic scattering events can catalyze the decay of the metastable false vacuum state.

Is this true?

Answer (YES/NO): YES